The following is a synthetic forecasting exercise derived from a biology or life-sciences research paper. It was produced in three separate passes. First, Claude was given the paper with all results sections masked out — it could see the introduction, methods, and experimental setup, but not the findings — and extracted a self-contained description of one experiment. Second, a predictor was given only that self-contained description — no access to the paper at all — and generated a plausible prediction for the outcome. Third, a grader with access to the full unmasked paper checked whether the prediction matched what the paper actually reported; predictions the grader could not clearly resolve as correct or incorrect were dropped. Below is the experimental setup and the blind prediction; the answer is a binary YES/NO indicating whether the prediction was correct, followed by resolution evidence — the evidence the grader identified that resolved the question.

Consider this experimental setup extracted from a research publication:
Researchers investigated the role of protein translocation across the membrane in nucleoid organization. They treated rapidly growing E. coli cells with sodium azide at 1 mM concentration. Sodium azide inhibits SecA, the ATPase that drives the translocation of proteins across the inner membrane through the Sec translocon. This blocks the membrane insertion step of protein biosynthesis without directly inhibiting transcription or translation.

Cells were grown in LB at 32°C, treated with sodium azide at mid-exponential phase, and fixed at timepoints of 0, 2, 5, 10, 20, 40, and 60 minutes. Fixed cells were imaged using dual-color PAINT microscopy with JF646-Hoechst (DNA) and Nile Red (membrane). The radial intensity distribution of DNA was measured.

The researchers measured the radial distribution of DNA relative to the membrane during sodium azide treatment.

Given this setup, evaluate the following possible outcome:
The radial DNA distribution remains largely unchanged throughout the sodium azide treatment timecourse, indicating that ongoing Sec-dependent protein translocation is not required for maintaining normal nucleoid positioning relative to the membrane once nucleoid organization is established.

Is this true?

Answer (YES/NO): YES